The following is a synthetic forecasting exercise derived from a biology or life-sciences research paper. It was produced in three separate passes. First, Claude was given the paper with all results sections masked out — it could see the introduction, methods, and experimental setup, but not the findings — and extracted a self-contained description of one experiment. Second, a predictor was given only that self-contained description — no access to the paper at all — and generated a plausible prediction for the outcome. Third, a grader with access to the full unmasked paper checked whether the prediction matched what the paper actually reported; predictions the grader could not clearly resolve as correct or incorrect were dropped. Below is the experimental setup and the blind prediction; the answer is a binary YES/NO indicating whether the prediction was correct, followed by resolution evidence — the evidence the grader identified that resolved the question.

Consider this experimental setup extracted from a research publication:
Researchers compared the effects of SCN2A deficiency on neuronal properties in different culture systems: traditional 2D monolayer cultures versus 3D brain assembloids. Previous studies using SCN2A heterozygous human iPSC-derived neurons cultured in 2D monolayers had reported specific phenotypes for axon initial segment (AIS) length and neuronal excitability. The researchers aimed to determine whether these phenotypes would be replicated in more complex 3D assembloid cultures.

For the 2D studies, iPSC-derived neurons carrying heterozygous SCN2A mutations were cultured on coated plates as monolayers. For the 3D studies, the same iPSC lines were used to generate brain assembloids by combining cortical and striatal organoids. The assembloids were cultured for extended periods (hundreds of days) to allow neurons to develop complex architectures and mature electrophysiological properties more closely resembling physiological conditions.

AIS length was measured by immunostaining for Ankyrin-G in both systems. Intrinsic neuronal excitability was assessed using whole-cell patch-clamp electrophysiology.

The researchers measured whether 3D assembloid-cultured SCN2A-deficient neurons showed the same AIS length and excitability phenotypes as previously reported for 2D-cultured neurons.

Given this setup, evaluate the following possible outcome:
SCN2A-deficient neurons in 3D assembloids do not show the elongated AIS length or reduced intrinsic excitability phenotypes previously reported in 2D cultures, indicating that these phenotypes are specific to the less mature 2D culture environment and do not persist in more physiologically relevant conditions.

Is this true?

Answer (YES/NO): YES